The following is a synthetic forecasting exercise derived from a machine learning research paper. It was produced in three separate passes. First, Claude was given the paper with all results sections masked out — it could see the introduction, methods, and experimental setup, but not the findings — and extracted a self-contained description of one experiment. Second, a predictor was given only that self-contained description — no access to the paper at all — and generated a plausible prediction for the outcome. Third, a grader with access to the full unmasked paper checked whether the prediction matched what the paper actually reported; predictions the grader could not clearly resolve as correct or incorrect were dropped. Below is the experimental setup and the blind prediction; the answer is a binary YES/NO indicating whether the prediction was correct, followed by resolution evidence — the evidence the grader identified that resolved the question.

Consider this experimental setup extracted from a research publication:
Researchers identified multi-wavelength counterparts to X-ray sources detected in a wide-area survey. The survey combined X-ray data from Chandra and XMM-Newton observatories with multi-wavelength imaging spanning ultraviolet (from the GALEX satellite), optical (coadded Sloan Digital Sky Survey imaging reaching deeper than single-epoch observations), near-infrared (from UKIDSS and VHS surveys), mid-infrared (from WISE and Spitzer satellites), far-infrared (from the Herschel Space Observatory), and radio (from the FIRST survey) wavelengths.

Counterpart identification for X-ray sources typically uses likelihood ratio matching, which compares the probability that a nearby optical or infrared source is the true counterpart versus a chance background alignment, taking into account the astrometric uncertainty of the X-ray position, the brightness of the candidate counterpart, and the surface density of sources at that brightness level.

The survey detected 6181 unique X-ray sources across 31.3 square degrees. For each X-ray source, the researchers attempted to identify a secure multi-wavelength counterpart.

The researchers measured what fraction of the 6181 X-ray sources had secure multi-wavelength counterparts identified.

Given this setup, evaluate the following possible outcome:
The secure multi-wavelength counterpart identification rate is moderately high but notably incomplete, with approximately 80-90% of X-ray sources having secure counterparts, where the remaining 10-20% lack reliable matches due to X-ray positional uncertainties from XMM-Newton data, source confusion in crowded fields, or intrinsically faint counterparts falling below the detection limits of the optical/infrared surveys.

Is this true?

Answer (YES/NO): NO